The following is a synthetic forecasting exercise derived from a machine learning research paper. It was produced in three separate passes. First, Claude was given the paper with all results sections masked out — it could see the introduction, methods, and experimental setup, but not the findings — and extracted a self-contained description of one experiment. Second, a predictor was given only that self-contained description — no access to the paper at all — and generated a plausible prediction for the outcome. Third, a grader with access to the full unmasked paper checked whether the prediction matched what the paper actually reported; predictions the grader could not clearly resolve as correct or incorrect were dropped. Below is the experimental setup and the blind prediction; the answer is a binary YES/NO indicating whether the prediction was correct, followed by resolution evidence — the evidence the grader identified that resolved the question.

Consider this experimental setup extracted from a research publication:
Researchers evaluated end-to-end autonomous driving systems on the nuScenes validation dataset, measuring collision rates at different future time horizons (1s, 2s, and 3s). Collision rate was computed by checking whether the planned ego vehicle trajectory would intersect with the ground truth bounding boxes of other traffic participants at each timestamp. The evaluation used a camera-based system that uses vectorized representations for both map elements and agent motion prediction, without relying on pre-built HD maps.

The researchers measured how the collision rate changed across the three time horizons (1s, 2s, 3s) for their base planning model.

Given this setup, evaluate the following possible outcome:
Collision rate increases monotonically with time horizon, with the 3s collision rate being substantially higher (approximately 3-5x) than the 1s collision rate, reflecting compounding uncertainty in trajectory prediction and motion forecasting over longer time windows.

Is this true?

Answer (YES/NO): YES